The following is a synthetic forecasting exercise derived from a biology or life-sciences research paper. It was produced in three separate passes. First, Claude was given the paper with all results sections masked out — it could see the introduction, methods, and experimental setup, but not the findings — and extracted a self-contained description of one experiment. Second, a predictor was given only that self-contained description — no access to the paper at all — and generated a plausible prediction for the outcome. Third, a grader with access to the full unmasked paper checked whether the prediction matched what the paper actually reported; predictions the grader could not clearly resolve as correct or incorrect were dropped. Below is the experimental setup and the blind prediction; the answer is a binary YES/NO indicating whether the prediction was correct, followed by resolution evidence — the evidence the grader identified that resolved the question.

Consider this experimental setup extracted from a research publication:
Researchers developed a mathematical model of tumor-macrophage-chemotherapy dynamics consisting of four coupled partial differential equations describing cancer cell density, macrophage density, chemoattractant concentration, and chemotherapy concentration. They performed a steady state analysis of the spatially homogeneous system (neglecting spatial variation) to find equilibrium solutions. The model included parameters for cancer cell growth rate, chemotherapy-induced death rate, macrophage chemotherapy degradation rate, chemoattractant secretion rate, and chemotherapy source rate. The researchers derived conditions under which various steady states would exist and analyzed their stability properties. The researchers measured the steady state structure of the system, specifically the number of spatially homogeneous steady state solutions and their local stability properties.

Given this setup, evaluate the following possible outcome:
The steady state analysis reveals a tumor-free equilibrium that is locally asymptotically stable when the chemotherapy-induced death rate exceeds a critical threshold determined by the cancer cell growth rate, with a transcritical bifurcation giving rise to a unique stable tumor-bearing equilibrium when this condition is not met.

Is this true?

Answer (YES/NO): NO